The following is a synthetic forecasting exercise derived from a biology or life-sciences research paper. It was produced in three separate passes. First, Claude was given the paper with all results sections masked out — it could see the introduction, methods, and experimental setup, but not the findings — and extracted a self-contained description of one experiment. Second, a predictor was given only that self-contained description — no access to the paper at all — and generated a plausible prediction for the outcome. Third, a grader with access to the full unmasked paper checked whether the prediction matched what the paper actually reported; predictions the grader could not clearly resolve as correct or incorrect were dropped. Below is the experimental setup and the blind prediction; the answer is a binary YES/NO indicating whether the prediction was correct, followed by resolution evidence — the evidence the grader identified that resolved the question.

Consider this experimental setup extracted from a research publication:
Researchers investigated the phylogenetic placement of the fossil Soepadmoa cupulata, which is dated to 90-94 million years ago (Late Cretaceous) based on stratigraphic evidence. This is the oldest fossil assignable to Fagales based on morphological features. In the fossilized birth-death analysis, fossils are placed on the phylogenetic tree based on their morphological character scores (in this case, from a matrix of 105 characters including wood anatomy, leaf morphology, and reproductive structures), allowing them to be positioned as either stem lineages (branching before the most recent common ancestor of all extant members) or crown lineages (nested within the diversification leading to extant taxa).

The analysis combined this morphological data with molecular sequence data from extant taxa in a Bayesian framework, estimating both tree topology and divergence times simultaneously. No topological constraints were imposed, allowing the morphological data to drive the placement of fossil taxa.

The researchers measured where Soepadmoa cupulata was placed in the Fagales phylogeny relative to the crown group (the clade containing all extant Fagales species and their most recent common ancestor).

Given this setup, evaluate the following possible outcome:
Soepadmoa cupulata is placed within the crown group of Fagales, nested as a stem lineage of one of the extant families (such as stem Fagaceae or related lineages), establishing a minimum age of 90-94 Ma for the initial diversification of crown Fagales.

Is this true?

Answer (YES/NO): NO